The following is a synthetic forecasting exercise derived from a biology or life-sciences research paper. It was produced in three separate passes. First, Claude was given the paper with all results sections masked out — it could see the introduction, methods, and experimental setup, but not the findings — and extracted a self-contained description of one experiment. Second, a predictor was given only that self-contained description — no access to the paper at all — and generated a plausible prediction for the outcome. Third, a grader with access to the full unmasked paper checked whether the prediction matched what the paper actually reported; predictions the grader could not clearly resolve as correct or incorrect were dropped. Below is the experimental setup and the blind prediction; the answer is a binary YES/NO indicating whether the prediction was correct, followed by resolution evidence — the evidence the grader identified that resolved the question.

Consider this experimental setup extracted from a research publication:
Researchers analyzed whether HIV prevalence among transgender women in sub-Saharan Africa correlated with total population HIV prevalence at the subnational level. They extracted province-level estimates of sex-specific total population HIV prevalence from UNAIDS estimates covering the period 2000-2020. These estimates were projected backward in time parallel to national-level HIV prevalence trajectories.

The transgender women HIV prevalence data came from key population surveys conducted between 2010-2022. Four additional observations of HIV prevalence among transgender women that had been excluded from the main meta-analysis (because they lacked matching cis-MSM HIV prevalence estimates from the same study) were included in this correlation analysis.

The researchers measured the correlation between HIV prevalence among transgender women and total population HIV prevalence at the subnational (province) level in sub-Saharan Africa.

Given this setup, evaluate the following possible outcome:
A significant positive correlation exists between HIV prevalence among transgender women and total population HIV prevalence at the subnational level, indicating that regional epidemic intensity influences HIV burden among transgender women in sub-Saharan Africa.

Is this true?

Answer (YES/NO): NO